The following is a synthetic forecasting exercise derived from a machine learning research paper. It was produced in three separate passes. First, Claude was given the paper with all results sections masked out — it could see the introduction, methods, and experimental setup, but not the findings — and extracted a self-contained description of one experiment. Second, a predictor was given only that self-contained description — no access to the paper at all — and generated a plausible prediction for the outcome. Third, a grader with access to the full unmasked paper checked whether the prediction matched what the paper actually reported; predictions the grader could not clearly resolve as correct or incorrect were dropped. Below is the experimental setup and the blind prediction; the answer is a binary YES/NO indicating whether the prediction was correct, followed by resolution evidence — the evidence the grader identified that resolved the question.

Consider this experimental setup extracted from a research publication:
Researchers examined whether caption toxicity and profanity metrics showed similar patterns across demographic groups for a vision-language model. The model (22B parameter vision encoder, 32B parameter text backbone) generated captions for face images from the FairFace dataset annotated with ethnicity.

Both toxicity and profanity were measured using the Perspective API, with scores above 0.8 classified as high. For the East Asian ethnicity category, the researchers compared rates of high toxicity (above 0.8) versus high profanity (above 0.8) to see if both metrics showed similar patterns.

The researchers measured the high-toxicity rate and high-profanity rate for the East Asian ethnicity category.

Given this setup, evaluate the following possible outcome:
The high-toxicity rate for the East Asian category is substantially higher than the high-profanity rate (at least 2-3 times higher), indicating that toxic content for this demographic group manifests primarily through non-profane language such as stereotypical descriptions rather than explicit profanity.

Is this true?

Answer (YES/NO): NO